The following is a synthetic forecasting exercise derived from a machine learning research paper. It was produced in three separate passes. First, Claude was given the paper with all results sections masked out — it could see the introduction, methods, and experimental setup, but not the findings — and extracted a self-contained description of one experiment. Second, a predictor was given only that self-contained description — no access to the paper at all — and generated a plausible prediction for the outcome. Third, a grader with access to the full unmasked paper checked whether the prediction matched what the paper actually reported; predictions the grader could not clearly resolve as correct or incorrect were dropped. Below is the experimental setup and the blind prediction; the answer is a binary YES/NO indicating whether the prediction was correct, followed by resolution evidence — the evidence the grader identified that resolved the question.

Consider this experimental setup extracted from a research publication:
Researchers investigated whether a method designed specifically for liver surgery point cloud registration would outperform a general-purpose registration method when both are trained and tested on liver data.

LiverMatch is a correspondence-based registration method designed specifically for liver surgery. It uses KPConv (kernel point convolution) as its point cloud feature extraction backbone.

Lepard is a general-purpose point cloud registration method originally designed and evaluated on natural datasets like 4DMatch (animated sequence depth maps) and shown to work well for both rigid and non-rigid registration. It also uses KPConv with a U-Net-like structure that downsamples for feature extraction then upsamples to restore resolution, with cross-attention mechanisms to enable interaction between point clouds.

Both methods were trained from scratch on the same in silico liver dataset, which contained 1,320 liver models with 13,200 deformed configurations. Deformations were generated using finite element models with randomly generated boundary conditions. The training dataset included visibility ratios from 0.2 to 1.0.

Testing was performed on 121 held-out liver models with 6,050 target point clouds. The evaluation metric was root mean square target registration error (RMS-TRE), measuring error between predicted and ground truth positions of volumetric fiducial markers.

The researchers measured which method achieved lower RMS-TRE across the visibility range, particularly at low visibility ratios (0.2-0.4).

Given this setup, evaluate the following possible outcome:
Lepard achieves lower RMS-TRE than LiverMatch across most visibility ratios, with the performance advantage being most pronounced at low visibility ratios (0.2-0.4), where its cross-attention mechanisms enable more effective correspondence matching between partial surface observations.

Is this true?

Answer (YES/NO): YES